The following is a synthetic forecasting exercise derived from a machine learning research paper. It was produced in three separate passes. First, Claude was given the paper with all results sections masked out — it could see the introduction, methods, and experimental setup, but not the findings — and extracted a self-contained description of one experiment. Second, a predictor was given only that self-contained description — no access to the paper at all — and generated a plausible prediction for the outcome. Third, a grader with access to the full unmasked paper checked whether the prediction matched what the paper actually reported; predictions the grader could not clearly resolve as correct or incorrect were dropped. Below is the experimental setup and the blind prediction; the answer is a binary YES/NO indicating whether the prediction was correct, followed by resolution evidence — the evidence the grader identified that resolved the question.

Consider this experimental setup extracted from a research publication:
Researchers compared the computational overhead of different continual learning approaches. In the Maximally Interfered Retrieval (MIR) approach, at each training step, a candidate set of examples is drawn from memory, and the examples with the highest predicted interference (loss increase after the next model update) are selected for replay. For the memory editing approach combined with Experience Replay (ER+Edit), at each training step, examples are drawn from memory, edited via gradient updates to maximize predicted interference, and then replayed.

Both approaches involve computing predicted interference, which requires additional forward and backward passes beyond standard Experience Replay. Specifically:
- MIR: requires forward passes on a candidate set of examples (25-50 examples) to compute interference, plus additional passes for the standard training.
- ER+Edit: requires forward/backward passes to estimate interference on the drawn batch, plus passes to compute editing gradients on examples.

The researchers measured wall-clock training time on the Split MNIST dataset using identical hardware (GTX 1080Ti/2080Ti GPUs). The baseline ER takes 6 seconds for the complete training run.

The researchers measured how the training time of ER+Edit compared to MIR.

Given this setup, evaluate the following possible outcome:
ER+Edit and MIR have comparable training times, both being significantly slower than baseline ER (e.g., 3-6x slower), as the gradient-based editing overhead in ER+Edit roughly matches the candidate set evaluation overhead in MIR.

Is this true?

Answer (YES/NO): NO